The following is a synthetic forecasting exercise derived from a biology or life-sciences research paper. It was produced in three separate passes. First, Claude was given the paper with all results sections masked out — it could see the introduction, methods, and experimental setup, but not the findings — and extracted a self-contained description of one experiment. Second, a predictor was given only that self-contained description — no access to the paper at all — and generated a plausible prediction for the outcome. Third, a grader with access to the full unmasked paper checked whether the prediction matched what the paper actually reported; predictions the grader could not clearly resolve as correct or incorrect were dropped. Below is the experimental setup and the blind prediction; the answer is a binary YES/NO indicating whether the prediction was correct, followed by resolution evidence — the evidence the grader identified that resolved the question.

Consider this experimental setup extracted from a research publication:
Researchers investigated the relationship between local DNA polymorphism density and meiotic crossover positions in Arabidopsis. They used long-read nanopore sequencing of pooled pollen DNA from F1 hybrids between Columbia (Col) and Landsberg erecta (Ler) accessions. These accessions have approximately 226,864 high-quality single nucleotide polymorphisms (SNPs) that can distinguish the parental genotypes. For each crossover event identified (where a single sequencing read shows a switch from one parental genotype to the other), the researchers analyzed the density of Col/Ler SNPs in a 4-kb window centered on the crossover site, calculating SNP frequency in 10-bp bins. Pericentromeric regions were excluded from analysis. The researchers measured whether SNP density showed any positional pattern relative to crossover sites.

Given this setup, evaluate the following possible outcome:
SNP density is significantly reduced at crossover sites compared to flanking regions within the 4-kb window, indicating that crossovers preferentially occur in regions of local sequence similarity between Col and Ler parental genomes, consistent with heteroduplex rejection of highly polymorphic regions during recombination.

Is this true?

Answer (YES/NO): YES